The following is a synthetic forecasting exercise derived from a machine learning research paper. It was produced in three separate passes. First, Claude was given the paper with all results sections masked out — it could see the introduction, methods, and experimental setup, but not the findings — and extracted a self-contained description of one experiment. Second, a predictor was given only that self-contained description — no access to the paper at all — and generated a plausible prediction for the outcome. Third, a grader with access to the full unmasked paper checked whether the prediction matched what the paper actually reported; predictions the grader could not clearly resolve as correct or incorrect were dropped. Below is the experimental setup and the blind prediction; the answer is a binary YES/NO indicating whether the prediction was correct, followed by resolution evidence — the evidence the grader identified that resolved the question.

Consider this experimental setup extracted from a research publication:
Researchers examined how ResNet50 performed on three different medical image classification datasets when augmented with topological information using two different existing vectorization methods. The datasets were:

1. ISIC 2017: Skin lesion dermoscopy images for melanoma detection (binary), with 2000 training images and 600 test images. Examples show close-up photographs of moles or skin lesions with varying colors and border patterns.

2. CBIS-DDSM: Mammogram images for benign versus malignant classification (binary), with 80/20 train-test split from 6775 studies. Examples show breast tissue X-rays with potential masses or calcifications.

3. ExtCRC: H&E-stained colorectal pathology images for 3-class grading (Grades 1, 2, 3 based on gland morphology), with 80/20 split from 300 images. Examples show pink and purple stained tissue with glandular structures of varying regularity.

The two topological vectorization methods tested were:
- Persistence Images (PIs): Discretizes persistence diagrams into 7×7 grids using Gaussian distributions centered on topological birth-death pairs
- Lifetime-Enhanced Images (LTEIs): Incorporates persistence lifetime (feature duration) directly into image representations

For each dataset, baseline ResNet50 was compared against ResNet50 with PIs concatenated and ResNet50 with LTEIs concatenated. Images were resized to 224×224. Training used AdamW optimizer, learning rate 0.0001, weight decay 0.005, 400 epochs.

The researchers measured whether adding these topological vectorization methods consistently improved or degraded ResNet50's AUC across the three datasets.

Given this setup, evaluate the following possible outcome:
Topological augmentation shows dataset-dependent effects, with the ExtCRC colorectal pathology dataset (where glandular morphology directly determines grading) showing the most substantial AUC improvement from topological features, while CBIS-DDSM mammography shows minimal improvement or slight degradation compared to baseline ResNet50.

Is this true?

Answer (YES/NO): NO